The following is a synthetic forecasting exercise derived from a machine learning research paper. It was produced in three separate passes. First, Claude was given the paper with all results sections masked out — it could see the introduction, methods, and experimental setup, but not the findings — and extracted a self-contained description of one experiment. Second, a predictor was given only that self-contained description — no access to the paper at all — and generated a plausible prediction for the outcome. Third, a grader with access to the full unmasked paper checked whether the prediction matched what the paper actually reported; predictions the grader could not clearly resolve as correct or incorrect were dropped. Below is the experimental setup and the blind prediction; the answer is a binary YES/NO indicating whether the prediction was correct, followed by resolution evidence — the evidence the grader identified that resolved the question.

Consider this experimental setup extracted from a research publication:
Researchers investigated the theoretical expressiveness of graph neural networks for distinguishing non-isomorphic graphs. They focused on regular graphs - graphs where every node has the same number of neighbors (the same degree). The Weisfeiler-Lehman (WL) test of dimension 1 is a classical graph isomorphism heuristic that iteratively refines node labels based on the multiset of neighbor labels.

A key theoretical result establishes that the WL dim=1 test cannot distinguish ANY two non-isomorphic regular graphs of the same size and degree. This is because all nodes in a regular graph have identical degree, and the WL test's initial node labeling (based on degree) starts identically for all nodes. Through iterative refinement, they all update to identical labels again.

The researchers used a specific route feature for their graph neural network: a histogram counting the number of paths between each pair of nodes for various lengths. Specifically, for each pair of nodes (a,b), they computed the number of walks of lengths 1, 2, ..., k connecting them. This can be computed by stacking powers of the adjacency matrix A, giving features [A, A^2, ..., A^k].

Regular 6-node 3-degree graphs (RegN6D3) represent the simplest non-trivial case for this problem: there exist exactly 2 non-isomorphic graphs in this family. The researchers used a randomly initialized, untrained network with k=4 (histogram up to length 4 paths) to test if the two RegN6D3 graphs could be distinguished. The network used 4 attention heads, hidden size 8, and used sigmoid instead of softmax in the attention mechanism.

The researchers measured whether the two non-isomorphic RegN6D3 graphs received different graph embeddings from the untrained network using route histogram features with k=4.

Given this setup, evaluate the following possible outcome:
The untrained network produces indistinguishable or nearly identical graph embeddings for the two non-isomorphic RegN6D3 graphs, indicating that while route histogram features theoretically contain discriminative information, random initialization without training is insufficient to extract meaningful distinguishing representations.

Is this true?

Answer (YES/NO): NO